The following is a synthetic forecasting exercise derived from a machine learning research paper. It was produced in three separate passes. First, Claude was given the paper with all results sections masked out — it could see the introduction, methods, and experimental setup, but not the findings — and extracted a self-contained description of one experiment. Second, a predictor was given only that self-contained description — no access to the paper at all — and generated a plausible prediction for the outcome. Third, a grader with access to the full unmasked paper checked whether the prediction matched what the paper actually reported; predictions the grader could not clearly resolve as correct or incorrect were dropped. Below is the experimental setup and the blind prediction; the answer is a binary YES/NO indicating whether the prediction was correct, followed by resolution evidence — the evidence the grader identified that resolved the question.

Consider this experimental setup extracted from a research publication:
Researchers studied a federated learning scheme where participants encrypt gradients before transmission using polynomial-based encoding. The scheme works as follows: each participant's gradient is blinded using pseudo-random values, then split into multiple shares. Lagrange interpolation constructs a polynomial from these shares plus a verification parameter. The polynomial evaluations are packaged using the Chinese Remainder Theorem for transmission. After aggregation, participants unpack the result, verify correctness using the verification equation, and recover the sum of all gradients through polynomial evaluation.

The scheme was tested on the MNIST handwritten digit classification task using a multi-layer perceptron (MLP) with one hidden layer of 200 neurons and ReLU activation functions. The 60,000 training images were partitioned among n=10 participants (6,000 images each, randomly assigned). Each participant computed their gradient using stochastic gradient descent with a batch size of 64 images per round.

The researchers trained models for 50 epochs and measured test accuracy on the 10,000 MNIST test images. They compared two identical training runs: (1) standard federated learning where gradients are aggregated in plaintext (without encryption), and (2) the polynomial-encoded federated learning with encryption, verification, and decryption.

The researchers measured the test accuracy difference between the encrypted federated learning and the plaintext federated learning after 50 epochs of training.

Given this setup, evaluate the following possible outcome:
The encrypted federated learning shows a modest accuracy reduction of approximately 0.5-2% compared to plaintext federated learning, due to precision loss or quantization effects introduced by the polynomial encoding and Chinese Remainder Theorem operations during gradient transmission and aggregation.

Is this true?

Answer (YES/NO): NO